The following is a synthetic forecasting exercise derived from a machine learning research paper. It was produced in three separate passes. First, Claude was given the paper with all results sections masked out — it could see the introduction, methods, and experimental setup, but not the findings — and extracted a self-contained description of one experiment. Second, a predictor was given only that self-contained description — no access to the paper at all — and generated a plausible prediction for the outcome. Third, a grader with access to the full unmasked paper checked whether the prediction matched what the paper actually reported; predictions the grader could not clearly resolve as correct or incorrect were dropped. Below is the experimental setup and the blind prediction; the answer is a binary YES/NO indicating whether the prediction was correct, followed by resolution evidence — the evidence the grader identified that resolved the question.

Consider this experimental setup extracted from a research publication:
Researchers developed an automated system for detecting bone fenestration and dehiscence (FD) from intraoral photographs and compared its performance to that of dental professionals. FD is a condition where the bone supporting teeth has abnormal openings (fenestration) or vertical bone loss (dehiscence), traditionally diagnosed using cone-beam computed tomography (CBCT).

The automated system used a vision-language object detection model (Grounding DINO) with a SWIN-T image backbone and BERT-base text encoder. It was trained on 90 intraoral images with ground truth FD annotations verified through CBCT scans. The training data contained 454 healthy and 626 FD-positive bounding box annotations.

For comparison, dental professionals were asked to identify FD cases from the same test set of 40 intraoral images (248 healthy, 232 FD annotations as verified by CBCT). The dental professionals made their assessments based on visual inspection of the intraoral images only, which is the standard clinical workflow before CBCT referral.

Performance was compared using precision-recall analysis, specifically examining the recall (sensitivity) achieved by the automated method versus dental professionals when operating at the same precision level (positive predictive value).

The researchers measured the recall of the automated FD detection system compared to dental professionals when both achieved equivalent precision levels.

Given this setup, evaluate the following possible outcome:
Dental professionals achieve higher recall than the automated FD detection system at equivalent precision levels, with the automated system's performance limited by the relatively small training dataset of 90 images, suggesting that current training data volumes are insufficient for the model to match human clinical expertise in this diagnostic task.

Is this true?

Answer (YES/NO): NO